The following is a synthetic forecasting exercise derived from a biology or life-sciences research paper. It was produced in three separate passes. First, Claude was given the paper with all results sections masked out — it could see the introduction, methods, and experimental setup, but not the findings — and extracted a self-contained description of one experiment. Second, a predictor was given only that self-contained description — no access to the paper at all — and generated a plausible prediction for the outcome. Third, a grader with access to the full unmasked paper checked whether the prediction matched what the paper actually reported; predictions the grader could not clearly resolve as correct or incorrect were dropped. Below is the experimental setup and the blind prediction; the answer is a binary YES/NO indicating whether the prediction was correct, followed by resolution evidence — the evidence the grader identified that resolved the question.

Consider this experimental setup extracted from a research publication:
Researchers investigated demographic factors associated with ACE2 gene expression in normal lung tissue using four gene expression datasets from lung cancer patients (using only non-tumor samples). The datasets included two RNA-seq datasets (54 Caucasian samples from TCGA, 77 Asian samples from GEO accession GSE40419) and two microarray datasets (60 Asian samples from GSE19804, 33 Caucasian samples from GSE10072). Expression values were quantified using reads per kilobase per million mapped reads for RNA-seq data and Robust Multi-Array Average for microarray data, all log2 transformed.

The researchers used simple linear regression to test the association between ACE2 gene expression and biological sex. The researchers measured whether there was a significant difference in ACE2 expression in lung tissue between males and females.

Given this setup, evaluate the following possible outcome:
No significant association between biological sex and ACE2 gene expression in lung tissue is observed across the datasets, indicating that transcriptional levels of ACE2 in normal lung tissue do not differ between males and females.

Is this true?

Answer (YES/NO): YES